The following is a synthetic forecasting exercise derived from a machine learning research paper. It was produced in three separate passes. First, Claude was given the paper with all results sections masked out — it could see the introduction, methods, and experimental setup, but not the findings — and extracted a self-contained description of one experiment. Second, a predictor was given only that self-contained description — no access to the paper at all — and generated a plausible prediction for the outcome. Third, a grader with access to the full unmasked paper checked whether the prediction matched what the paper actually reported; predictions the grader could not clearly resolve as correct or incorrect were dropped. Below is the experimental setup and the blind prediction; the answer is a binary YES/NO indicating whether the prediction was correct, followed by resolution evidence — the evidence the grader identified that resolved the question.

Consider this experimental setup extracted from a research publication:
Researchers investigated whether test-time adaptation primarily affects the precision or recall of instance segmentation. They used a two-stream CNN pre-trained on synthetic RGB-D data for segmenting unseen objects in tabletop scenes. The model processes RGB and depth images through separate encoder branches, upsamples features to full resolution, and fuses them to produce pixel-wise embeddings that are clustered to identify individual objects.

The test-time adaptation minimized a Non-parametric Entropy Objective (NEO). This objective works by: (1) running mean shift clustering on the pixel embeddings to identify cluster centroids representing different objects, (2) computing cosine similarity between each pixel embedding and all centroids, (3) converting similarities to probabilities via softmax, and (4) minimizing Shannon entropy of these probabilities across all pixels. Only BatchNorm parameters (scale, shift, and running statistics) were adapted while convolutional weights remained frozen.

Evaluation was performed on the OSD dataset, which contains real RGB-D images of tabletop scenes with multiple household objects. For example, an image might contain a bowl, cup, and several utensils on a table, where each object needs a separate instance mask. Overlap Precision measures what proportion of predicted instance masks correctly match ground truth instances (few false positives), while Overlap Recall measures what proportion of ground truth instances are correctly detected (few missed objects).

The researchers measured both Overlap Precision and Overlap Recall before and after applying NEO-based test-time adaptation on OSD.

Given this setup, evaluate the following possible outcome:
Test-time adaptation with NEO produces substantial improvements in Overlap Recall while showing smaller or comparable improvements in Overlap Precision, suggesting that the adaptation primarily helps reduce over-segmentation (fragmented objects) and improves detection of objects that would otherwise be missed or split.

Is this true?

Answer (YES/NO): YES